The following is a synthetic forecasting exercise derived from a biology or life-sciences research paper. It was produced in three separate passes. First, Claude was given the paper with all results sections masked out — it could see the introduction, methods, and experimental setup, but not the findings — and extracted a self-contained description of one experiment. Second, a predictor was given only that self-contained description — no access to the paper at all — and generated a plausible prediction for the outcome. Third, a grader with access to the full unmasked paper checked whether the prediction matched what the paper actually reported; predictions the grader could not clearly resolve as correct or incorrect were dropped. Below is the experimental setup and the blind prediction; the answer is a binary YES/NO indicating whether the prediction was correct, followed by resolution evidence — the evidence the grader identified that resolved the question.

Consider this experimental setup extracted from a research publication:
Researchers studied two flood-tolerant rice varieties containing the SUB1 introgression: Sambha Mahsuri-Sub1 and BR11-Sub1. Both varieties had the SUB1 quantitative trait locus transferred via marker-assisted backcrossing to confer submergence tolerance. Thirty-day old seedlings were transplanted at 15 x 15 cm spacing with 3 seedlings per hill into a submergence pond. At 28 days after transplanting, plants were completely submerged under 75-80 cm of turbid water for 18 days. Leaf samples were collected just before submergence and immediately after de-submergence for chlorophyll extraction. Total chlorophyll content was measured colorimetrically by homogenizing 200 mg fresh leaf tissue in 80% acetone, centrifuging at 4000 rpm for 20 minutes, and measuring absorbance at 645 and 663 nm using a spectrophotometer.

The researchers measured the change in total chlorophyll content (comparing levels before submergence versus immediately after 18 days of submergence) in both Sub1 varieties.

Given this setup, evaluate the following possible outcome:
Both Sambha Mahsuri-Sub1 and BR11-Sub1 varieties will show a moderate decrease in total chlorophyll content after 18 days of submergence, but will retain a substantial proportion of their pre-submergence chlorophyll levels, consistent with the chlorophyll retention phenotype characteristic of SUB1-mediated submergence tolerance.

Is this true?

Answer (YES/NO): NO